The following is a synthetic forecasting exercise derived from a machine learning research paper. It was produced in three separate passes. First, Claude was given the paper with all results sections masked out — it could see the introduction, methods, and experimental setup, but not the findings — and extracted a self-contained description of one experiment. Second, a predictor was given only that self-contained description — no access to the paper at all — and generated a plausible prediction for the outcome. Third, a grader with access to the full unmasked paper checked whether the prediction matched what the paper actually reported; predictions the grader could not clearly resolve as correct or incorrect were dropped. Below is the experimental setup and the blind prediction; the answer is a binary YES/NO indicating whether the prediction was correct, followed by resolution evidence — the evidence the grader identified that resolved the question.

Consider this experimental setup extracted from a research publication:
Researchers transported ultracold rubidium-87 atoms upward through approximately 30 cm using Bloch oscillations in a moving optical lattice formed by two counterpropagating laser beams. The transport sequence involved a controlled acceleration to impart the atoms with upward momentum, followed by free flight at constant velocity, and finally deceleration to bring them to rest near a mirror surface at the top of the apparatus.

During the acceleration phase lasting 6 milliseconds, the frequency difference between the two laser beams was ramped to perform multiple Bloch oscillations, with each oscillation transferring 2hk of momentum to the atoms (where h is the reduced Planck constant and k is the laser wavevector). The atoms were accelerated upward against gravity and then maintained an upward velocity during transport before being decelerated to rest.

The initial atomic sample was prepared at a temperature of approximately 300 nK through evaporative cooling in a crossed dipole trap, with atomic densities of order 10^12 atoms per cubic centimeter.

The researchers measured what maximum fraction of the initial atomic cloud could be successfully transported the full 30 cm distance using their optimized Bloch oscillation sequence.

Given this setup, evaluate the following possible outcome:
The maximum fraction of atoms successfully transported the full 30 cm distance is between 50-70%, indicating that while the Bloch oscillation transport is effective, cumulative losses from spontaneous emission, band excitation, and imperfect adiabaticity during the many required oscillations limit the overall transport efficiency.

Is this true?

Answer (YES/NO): NO